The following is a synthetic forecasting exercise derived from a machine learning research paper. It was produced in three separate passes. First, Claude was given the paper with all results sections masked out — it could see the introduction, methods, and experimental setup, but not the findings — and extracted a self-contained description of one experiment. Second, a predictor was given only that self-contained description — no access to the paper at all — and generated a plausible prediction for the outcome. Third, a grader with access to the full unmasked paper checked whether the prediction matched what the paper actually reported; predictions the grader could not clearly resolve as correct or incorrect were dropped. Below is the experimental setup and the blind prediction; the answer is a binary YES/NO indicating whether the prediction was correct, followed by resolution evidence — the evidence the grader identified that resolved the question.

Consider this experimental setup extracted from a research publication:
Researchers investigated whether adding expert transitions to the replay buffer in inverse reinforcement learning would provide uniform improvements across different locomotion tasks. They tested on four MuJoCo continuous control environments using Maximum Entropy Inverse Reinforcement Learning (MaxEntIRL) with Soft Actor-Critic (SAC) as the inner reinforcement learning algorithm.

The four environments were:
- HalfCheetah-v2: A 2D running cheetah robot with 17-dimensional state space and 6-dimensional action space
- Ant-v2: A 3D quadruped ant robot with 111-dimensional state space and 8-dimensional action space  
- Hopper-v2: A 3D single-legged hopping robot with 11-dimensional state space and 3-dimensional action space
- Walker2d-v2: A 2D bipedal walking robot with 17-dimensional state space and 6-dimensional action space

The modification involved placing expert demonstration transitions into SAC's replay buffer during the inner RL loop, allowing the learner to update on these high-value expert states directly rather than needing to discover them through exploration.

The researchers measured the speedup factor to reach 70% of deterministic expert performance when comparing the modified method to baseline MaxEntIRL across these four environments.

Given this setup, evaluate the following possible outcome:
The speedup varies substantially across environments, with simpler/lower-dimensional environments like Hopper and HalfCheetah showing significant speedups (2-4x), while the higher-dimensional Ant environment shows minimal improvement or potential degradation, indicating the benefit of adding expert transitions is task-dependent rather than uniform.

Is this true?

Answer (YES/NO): NO